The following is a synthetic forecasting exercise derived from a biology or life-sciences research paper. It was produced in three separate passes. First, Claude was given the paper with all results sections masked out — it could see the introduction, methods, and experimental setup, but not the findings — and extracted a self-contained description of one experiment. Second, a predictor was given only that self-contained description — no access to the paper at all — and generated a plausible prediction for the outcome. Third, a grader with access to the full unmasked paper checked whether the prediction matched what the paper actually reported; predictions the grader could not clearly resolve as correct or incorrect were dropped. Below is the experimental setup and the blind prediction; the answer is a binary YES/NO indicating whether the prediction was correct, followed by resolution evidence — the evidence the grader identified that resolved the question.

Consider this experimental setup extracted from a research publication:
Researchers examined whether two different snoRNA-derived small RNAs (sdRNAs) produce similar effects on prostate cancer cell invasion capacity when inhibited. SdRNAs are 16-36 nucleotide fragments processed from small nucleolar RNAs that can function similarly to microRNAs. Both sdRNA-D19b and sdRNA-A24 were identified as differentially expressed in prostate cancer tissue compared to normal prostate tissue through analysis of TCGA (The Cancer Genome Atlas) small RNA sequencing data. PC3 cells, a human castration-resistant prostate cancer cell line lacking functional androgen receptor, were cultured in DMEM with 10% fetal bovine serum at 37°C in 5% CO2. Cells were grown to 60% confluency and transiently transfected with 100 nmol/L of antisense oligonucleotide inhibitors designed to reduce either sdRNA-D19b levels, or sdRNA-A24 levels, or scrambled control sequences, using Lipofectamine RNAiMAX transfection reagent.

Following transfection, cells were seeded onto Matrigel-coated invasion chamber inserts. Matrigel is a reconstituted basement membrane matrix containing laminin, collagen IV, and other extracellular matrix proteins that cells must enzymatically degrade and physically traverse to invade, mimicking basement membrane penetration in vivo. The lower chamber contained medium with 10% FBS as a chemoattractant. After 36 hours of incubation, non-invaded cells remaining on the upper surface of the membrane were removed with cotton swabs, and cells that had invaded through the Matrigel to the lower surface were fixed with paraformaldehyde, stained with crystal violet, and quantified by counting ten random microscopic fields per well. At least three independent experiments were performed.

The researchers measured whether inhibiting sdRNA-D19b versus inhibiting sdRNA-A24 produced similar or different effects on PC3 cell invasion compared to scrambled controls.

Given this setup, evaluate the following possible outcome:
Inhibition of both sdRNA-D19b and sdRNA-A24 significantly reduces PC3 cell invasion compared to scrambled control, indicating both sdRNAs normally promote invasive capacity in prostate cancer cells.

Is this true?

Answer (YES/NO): NO